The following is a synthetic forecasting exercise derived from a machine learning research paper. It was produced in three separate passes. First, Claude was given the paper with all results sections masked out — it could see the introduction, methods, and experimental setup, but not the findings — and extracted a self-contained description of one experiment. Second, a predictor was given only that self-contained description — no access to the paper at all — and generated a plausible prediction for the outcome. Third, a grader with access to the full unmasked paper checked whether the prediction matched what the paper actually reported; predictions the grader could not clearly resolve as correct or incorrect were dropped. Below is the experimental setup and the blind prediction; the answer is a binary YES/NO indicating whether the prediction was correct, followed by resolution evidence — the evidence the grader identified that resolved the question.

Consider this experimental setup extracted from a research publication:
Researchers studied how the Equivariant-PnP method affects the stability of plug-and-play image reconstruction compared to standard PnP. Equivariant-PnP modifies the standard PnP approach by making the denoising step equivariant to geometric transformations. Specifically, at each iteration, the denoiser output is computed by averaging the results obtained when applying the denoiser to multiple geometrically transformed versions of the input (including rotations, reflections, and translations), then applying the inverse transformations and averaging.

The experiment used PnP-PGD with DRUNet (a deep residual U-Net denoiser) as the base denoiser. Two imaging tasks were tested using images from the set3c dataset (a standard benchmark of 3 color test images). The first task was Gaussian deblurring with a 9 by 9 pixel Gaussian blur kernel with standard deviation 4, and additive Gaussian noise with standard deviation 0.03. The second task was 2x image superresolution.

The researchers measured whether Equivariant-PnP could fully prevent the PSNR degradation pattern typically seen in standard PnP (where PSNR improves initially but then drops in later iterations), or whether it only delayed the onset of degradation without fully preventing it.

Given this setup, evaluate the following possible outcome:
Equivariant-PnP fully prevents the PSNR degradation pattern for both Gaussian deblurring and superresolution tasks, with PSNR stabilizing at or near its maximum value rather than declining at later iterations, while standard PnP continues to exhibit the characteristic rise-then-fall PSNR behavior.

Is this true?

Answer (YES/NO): NO